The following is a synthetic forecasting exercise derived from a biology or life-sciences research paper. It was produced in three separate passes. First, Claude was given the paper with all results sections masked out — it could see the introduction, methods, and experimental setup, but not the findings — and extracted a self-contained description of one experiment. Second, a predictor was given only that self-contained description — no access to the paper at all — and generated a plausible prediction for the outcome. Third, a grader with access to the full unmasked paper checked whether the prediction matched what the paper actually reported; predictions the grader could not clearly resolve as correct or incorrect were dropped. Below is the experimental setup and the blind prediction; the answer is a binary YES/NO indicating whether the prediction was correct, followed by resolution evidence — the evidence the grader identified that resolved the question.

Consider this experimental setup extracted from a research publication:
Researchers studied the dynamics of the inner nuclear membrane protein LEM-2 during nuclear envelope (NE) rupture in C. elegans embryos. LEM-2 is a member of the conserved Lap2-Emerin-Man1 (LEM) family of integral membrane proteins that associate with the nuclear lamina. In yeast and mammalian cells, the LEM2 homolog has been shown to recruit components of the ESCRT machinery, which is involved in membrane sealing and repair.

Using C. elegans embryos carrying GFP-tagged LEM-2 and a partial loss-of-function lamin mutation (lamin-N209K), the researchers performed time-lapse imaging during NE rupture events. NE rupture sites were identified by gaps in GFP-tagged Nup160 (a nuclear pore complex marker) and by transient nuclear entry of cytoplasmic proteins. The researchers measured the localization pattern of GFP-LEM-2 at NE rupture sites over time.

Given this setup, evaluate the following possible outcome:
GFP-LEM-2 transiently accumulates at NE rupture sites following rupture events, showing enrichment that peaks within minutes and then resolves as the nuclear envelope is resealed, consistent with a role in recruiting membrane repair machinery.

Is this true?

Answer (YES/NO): YES